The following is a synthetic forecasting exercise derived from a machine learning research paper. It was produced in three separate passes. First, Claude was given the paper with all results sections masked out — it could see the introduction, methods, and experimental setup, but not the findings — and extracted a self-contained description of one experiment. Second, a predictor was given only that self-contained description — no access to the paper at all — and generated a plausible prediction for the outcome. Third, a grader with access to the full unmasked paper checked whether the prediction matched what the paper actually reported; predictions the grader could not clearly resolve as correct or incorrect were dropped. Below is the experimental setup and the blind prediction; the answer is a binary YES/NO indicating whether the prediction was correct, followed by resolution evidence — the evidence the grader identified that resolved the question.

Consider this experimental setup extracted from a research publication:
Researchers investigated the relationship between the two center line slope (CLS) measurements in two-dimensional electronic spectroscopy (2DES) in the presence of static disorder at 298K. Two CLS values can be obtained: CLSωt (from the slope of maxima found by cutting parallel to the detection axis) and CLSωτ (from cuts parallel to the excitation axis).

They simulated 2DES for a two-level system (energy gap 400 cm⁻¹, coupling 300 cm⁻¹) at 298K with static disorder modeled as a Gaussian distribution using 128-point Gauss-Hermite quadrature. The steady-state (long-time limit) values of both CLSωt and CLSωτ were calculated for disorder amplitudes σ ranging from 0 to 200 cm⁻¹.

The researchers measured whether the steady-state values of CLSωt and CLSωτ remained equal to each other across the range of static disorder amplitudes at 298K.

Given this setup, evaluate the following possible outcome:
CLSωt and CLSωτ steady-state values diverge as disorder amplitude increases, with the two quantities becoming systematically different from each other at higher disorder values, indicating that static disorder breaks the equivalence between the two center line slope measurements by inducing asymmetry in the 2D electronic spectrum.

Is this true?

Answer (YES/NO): NO